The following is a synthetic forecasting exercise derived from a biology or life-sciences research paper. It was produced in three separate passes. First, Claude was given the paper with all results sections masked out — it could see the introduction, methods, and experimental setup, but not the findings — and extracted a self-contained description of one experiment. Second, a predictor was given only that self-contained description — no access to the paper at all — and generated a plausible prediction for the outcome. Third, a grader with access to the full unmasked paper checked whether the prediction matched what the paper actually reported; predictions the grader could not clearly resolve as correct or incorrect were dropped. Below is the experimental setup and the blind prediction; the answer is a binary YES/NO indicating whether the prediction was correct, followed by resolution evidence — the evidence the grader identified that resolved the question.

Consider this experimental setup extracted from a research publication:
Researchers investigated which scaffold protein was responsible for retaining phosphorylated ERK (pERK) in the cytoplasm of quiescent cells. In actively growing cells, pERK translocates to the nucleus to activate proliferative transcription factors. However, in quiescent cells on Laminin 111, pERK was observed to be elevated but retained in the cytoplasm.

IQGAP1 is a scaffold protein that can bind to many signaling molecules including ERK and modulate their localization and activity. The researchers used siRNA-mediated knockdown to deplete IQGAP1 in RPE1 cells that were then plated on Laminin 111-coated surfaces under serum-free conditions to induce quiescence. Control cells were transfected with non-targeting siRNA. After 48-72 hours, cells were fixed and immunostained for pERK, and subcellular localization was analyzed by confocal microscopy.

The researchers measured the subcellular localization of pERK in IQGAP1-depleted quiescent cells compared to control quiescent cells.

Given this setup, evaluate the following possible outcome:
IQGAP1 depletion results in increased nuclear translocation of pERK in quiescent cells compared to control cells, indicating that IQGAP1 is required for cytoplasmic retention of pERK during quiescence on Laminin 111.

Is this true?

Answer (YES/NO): YES